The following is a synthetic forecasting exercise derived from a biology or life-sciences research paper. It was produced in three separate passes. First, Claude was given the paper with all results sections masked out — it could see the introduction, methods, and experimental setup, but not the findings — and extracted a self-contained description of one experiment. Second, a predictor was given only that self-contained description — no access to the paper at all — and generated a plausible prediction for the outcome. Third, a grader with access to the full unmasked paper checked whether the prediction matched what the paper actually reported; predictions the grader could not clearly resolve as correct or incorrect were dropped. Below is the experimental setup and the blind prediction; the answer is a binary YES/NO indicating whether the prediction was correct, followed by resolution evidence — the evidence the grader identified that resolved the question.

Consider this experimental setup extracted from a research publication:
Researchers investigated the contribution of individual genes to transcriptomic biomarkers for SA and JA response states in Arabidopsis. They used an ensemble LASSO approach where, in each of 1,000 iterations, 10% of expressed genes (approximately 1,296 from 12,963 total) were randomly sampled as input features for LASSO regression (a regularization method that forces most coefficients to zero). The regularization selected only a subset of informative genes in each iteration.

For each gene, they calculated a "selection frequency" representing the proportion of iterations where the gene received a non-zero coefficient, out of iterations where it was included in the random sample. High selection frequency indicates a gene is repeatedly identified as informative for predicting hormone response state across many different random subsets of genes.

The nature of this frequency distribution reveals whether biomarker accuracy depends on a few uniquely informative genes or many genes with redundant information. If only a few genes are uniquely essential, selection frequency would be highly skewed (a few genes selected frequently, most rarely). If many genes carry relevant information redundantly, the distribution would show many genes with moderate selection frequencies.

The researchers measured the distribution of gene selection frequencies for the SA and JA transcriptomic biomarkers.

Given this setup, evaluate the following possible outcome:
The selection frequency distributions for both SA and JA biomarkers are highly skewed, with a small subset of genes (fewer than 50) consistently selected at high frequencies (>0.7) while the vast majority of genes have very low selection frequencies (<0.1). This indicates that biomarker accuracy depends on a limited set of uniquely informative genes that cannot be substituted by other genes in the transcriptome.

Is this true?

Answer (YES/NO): NO